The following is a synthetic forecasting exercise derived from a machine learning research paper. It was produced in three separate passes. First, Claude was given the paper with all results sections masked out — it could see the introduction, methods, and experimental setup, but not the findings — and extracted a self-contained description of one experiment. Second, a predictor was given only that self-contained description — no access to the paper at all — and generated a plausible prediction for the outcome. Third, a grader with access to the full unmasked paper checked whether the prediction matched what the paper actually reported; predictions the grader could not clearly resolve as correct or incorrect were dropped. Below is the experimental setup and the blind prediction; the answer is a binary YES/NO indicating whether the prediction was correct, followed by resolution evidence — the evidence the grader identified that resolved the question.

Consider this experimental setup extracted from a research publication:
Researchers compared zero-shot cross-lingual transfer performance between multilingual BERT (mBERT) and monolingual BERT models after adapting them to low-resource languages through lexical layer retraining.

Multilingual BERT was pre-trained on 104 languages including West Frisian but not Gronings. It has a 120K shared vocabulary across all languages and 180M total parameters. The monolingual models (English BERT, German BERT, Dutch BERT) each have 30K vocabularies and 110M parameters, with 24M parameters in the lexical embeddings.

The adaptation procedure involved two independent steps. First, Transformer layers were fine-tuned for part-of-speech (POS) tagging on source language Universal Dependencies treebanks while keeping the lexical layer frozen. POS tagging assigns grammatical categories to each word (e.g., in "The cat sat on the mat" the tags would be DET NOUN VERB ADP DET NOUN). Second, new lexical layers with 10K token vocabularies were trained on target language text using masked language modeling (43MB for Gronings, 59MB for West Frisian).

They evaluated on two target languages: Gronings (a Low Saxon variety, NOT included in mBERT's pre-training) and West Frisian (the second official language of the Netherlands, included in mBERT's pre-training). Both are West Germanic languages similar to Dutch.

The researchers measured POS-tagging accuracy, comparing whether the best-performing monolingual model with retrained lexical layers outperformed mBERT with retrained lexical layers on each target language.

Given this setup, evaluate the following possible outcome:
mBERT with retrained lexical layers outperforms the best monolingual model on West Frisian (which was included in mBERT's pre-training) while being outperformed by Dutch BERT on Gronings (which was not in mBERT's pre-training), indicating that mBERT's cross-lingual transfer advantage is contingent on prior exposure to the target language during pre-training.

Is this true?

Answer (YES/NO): NO